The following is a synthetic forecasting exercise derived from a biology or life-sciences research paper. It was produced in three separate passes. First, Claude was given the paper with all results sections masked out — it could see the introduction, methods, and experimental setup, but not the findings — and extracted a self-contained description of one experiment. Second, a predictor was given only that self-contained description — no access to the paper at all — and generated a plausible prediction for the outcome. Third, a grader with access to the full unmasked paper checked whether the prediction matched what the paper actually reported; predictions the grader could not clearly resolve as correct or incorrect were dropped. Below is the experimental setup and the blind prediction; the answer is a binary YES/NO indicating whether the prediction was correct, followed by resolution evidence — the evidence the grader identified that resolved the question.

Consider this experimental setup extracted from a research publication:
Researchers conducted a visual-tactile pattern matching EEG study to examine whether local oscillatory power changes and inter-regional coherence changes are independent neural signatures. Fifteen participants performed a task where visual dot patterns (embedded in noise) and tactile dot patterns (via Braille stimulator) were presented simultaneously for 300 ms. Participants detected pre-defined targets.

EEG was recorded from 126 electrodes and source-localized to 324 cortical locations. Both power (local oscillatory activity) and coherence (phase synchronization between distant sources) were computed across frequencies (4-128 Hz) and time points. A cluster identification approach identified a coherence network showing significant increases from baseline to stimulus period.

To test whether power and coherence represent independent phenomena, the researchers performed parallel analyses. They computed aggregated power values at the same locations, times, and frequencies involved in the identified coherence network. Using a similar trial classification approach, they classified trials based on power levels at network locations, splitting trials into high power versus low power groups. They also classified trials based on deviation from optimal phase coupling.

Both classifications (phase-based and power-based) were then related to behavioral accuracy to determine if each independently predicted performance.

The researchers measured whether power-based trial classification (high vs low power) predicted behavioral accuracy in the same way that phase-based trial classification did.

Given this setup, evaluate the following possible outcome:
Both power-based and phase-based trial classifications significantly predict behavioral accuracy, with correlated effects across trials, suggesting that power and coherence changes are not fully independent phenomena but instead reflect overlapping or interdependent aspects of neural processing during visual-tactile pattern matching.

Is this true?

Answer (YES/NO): NO